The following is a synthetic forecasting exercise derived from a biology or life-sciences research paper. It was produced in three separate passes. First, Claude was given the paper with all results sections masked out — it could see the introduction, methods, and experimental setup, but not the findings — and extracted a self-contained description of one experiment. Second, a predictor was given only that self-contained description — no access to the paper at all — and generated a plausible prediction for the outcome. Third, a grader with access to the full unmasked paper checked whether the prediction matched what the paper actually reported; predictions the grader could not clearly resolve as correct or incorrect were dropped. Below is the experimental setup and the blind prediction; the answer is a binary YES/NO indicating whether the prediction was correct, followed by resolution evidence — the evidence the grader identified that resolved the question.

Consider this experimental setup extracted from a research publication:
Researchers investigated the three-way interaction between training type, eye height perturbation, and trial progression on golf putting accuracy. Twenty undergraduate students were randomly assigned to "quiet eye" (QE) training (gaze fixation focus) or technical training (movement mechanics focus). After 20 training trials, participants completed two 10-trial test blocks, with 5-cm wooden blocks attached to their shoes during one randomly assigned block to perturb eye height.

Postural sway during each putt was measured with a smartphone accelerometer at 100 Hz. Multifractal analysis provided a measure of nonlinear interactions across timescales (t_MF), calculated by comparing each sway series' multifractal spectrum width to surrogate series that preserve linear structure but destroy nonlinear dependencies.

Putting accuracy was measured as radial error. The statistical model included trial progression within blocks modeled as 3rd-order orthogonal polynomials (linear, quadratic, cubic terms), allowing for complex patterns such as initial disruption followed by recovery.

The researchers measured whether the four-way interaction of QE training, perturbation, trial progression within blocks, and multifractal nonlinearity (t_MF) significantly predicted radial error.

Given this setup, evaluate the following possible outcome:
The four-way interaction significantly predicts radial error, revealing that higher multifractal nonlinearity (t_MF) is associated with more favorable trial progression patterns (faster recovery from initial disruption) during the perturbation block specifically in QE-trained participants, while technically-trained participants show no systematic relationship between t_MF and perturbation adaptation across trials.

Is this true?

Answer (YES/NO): NO